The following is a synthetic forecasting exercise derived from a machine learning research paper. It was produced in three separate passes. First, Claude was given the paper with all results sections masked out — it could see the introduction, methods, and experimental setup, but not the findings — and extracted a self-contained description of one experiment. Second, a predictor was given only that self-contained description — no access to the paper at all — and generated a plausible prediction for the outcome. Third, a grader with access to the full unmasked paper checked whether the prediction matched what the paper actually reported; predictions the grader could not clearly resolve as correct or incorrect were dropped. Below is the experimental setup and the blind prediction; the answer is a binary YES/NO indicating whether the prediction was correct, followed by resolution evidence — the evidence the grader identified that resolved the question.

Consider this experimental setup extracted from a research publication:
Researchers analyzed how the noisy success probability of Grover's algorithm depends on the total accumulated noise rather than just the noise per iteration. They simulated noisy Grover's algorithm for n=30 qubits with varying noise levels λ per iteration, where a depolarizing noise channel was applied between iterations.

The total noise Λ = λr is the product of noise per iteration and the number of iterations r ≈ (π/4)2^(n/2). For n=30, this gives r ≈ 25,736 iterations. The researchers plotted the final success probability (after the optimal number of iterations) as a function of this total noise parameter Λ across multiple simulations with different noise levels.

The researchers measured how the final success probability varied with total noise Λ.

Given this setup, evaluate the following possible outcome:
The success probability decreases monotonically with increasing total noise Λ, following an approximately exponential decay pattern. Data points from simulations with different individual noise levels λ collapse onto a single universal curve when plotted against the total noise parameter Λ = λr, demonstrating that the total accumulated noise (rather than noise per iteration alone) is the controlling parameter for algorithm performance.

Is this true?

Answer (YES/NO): YES